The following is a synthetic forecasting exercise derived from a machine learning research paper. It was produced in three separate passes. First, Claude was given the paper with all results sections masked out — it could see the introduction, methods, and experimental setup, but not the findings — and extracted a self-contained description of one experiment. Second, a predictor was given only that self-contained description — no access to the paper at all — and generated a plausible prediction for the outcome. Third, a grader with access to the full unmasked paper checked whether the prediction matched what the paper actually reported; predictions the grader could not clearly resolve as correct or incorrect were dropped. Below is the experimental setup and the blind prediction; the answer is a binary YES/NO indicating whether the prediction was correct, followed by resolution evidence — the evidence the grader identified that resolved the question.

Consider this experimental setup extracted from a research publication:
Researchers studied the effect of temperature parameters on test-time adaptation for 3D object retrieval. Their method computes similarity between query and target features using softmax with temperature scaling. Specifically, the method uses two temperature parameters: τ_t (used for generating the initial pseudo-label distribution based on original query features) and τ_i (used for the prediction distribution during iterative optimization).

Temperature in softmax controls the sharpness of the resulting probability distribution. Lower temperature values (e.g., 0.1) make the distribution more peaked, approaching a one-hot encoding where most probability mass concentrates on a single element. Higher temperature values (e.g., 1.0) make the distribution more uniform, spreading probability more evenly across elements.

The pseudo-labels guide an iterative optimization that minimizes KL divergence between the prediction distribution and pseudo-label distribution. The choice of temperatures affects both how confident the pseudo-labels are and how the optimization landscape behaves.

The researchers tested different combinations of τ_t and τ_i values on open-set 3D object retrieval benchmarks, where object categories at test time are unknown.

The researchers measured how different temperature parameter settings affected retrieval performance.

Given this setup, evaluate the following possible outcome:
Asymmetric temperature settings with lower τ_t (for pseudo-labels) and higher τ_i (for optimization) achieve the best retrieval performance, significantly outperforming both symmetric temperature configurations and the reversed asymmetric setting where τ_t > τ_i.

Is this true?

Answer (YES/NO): YES